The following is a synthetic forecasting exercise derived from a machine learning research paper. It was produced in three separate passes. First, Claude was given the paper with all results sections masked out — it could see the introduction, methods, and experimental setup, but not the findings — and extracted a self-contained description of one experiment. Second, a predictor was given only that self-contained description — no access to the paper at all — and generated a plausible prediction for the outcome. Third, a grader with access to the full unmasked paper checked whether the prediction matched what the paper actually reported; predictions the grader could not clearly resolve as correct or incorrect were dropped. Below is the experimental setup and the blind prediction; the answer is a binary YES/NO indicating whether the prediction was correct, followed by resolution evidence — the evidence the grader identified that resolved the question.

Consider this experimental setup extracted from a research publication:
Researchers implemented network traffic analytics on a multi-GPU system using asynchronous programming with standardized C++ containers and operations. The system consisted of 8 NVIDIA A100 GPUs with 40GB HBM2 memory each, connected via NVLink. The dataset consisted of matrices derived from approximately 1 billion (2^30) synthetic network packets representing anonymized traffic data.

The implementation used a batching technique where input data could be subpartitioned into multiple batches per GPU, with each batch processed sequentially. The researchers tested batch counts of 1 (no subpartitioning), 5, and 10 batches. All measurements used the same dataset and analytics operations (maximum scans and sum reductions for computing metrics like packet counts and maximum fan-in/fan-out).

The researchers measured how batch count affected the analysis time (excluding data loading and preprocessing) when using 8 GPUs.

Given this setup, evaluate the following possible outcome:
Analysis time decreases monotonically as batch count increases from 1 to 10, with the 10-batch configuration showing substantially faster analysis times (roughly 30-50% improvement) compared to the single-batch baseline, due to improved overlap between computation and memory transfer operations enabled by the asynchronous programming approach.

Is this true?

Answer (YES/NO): NO